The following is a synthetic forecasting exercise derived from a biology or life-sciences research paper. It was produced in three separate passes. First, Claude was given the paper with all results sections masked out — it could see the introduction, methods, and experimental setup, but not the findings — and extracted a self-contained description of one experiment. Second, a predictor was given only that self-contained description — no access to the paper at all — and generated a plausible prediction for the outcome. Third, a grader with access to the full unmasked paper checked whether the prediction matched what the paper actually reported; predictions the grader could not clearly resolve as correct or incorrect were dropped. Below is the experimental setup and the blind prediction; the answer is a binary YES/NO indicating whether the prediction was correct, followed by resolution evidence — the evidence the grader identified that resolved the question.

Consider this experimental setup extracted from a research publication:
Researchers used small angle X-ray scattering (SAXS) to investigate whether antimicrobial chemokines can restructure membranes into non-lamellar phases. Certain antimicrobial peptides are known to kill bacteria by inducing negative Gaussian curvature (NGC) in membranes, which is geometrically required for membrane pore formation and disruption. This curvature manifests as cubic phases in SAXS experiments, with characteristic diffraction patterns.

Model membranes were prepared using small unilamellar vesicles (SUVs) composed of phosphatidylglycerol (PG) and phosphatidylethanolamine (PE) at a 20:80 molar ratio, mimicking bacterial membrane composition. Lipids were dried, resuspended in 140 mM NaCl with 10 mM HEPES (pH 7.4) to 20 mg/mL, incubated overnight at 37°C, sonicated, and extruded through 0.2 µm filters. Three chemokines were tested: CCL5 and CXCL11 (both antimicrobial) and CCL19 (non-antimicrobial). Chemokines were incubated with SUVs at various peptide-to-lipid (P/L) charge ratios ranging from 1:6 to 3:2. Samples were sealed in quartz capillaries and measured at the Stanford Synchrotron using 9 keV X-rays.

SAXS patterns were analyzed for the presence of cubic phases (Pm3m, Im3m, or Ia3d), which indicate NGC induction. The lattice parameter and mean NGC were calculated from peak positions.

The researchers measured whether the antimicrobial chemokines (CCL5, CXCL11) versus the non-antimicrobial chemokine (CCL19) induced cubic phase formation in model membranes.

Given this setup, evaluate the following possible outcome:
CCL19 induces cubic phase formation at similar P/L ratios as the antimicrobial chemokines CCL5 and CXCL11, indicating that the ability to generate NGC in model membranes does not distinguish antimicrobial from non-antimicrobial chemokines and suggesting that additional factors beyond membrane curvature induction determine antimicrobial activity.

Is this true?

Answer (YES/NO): NO